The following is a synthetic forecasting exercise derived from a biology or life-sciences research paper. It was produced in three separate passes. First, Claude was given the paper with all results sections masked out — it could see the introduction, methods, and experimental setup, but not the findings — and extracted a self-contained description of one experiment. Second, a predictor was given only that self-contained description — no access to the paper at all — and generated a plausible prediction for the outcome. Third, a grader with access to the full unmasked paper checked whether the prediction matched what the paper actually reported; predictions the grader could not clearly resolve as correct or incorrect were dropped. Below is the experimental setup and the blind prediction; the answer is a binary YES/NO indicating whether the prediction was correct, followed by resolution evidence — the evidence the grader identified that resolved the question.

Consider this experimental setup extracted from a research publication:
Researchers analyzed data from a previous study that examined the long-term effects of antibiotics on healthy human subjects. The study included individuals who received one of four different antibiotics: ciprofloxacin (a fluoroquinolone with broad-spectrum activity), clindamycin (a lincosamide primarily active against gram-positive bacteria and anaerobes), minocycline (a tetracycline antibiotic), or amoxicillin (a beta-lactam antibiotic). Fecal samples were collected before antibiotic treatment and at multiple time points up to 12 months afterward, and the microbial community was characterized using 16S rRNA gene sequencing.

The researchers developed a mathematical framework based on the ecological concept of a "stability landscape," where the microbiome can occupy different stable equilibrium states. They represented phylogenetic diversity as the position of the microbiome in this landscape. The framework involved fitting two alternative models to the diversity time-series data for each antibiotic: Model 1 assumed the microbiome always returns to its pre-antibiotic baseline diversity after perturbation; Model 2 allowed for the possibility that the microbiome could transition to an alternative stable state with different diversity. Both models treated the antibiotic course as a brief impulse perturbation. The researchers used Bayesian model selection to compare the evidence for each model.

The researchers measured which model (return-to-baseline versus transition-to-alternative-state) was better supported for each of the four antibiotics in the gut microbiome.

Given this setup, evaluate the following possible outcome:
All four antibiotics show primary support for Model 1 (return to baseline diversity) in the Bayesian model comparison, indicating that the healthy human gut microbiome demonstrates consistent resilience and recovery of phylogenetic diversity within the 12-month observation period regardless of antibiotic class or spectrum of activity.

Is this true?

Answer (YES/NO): NO